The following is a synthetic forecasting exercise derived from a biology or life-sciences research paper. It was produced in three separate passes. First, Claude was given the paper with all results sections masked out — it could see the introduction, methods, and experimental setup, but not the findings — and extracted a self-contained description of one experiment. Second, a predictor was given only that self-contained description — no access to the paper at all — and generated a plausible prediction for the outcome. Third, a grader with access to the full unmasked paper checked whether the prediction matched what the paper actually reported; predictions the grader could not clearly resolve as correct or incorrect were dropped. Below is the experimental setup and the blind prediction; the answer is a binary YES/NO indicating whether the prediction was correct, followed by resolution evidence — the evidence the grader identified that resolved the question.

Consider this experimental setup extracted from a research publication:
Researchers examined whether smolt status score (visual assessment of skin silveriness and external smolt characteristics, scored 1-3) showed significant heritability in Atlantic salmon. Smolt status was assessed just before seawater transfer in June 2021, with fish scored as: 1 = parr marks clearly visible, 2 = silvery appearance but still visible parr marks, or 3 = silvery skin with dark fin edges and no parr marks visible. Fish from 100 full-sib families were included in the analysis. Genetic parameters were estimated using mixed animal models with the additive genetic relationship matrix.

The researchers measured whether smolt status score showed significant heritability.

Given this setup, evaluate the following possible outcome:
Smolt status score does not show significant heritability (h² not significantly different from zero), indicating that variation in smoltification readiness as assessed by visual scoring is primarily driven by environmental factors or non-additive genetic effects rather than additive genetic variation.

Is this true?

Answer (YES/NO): NO